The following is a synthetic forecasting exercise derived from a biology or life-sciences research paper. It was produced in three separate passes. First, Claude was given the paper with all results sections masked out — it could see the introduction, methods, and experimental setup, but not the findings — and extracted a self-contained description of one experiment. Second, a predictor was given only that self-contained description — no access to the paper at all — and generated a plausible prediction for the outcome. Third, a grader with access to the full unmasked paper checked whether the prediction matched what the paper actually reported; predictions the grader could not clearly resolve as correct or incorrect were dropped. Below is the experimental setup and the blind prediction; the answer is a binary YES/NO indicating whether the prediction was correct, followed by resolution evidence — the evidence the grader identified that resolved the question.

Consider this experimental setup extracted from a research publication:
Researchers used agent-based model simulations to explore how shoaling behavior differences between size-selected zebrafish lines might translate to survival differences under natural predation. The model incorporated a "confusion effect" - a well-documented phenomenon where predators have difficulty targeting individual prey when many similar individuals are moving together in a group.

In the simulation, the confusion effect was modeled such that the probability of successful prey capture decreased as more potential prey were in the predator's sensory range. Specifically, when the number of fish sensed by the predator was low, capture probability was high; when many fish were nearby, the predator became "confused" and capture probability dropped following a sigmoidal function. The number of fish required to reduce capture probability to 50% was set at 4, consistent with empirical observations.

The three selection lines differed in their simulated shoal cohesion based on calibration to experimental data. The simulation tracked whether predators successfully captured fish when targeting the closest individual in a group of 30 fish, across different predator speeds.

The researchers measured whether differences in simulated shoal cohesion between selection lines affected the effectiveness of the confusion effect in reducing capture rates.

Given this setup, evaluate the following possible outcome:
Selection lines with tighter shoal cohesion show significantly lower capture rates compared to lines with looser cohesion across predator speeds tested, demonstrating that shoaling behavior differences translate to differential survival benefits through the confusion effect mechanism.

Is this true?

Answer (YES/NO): NO